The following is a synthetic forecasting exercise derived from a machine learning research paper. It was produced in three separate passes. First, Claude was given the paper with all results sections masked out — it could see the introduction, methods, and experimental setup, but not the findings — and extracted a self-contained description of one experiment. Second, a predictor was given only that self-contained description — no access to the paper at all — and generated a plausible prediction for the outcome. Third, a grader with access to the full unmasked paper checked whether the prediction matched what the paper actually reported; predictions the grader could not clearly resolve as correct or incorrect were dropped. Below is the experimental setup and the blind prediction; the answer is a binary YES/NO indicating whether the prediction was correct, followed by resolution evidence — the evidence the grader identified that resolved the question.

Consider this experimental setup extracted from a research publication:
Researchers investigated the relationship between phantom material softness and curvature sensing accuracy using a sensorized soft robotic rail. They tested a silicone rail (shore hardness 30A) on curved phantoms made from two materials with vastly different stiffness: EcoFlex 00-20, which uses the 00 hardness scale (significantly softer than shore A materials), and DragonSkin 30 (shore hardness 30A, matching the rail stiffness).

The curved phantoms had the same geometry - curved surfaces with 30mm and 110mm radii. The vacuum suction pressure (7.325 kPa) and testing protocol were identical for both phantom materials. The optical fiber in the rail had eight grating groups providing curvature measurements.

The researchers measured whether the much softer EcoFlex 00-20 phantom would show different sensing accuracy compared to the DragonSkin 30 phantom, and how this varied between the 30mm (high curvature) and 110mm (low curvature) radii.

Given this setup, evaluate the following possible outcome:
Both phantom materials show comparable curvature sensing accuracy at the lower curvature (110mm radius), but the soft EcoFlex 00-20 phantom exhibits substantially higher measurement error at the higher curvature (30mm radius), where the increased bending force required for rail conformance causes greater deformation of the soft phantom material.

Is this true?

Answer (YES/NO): NO